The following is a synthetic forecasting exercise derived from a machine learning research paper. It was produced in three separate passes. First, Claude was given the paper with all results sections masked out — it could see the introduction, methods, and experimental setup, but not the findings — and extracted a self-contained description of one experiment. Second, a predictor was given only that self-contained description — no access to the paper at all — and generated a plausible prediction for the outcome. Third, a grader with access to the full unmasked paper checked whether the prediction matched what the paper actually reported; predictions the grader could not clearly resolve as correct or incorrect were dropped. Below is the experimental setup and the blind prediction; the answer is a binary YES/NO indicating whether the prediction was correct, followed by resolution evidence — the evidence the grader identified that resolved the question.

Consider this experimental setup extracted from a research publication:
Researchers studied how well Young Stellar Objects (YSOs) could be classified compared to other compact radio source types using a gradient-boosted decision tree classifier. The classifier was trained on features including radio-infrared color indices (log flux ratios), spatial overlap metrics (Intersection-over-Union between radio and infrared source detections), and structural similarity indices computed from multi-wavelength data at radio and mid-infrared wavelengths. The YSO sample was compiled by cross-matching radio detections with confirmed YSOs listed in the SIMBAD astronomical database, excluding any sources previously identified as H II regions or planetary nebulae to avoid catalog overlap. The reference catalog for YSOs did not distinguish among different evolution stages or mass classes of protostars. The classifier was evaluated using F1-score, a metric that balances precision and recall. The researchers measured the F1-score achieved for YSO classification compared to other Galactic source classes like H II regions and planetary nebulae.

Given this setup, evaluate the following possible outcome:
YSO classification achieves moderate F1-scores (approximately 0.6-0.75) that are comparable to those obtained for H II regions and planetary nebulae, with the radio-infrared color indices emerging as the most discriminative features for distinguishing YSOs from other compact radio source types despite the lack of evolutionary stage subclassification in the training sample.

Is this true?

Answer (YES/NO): NO